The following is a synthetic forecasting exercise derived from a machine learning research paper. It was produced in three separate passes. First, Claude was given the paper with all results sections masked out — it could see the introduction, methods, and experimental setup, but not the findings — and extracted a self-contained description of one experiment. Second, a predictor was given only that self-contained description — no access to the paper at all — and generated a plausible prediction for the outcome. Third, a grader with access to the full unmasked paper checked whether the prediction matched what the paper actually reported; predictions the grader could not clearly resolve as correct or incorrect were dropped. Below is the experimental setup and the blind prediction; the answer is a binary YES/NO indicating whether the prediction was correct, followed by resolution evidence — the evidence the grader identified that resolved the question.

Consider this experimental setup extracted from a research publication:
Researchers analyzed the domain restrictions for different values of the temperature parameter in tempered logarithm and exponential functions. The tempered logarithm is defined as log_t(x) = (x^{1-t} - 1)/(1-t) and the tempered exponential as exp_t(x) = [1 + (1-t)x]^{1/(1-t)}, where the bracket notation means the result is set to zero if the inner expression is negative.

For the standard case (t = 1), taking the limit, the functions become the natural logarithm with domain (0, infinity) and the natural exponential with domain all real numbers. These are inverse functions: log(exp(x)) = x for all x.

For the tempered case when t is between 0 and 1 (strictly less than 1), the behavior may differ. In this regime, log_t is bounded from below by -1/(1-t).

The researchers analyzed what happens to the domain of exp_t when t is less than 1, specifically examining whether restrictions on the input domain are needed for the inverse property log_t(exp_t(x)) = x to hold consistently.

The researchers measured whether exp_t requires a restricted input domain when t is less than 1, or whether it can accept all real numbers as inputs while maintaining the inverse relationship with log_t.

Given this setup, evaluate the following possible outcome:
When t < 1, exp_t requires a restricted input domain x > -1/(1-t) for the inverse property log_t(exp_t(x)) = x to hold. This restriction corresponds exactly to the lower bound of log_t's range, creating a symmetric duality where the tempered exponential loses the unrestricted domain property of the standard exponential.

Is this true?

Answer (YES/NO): NO